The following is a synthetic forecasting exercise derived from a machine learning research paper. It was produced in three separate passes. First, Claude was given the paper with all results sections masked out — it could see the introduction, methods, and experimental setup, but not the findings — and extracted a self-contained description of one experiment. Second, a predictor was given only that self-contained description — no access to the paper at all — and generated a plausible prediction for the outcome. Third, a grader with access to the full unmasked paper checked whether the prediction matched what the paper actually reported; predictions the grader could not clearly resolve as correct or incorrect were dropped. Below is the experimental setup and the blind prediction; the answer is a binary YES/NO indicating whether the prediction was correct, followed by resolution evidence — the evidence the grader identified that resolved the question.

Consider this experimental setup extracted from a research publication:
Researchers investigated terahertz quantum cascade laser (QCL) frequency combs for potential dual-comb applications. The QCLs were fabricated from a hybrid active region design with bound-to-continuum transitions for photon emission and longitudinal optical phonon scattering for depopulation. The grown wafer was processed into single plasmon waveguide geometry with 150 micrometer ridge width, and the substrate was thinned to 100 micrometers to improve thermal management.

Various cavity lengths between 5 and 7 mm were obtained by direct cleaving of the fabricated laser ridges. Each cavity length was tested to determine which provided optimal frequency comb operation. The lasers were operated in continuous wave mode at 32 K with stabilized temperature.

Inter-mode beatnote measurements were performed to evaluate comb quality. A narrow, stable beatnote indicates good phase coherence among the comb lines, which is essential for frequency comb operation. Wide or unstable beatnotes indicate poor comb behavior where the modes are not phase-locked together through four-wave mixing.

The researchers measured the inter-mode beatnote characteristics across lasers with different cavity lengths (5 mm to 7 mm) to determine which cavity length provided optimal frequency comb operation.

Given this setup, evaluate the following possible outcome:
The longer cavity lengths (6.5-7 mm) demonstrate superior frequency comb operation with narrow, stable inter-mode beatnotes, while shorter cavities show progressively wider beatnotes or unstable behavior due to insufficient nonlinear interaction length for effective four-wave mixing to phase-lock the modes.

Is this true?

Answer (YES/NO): NO